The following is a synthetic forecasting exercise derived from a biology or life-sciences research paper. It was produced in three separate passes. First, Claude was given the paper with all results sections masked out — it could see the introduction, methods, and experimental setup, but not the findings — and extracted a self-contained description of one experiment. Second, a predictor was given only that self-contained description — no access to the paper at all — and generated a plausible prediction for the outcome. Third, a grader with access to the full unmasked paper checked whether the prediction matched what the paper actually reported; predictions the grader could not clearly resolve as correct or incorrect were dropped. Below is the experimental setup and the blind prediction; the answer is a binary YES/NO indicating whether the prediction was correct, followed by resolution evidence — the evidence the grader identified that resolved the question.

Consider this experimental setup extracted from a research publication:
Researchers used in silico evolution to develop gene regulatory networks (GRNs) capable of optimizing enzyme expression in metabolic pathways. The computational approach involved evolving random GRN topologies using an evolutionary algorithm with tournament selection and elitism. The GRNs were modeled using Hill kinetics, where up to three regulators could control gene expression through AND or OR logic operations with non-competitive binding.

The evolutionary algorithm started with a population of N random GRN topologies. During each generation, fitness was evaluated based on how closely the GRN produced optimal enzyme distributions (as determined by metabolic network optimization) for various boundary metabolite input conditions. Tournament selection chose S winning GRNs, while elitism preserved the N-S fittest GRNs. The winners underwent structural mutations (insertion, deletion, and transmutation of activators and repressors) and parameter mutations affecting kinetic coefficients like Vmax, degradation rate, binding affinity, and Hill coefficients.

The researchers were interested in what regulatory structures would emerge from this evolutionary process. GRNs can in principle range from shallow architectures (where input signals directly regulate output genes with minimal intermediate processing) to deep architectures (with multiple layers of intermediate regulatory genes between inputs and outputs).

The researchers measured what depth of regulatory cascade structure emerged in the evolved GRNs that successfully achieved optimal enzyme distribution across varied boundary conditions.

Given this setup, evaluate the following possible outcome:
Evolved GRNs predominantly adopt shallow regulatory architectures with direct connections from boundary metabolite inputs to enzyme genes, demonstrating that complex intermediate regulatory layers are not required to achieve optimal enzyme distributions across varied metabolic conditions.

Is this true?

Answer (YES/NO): YES